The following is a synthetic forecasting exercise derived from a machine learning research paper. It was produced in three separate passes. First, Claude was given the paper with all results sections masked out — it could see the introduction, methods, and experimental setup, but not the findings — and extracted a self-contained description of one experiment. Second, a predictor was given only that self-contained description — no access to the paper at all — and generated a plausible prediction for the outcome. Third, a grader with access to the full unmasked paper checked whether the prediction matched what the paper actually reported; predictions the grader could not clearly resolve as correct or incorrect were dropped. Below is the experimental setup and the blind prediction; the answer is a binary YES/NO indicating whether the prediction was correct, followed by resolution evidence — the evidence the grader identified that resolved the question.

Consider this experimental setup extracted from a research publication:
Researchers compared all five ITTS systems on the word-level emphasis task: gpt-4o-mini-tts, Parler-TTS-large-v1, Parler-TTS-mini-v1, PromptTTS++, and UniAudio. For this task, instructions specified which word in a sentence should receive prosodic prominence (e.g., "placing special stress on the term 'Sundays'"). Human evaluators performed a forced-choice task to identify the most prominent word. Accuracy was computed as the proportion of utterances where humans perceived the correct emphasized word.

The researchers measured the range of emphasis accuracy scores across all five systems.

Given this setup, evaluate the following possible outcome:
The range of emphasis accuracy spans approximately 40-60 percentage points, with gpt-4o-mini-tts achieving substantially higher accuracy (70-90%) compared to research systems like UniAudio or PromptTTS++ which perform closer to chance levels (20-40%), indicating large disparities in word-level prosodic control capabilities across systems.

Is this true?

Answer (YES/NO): NO